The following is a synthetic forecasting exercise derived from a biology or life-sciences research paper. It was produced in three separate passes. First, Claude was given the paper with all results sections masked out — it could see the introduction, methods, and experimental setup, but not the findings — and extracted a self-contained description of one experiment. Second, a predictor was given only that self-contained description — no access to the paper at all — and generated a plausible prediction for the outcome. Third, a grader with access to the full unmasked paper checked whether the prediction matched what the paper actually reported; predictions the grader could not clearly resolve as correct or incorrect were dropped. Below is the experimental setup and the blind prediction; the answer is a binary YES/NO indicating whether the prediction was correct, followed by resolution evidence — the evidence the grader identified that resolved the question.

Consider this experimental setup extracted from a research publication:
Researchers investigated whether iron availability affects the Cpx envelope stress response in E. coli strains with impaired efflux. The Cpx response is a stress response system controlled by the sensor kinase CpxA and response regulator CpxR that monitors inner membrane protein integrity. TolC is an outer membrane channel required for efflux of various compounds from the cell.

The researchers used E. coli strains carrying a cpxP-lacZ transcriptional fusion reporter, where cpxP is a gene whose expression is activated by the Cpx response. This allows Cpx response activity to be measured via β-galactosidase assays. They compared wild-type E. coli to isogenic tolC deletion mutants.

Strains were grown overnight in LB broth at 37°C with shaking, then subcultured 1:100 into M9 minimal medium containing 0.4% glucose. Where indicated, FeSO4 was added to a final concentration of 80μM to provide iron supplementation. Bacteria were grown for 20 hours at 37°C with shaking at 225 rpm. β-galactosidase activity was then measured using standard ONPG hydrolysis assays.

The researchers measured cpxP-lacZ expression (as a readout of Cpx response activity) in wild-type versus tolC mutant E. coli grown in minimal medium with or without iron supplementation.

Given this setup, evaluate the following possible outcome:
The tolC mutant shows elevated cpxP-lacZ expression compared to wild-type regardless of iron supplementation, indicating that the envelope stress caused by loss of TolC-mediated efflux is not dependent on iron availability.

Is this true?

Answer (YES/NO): NO